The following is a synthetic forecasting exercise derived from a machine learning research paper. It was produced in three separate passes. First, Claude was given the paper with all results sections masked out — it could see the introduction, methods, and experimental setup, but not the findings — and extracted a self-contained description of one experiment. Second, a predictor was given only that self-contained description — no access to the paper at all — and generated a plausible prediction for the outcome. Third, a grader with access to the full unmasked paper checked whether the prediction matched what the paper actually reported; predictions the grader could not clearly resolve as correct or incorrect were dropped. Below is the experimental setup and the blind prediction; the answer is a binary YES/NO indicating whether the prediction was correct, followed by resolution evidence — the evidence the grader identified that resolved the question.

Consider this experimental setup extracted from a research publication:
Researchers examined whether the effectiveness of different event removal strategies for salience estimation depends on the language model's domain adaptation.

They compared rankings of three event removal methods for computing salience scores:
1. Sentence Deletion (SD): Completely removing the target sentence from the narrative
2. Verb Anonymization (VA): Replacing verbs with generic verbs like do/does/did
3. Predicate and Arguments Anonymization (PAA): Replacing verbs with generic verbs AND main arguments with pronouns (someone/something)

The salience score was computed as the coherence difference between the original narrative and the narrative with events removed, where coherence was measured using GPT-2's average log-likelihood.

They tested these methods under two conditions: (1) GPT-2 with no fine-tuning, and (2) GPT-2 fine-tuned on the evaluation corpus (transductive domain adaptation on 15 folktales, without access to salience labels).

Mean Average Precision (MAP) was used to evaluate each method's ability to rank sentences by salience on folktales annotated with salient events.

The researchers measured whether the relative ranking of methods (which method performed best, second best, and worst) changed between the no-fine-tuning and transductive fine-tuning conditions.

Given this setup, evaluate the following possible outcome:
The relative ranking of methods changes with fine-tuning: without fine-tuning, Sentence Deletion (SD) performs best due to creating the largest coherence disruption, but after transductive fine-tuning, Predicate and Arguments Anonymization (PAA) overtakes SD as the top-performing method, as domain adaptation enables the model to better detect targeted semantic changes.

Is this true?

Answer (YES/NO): NO